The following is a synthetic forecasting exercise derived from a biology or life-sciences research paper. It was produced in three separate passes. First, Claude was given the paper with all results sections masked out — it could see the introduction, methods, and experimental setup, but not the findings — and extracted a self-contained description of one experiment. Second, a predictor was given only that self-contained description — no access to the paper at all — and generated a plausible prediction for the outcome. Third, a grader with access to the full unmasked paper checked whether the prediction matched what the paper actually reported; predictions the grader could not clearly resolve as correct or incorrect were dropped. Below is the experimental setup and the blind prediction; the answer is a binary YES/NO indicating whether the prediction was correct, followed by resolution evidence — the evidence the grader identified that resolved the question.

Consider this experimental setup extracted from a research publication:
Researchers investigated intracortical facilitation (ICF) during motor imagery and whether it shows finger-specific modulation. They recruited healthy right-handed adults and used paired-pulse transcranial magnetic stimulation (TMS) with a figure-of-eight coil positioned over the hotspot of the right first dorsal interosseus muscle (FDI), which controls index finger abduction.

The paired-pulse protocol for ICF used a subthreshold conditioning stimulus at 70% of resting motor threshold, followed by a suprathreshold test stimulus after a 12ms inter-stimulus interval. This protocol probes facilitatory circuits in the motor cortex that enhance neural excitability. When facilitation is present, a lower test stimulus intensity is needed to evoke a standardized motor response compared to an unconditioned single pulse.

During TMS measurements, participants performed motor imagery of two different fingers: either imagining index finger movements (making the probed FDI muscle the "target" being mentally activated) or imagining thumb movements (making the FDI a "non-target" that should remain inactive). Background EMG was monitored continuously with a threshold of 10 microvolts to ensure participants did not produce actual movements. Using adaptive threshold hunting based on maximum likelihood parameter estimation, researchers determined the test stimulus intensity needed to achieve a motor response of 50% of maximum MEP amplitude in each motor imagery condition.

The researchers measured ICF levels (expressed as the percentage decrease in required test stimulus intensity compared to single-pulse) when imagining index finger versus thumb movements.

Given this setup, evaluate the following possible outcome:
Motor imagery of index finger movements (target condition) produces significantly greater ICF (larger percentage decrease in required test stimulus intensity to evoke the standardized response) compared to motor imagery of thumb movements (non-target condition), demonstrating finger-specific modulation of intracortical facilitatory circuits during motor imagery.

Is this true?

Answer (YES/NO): NO